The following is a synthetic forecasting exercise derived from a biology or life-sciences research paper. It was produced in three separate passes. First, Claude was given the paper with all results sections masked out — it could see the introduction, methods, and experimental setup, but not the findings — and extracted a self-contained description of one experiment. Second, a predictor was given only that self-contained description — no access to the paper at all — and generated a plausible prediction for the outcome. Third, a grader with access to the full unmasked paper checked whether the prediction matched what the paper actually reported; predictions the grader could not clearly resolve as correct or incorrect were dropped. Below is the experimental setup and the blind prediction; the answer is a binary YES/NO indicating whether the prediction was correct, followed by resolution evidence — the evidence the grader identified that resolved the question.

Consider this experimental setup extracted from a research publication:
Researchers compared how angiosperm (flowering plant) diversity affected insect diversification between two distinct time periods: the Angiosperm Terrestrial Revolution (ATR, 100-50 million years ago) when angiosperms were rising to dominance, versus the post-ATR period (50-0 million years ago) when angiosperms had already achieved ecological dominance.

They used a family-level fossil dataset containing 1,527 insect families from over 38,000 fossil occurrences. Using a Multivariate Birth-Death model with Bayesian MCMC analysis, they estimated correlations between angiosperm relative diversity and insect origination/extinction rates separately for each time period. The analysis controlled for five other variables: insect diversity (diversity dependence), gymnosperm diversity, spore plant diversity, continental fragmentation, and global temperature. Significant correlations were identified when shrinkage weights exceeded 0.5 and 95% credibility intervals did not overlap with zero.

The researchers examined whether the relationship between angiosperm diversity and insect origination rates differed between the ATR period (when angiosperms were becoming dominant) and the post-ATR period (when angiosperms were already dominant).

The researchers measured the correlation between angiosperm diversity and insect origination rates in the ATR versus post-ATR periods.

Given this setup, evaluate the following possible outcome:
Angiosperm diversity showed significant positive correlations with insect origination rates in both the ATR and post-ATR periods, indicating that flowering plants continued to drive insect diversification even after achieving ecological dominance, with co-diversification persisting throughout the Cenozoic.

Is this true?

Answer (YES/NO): NO